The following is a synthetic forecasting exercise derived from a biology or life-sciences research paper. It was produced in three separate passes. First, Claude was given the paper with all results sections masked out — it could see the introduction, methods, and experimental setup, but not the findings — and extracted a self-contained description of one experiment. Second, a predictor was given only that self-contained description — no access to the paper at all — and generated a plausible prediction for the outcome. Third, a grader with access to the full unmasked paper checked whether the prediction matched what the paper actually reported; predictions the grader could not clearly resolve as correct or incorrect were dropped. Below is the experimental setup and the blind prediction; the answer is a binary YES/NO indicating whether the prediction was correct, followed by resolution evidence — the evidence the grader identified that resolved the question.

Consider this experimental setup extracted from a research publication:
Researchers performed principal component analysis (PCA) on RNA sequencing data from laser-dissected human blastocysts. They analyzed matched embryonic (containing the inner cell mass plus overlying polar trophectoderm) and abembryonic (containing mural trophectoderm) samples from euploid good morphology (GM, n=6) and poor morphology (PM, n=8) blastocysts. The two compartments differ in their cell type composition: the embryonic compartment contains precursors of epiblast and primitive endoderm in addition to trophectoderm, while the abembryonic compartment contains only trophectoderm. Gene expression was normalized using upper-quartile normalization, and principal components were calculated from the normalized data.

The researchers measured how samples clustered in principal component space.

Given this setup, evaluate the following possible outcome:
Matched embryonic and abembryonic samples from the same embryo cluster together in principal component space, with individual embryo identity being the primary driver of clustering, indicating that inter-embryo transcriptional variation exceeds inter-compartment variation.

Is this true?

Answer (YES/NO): NO